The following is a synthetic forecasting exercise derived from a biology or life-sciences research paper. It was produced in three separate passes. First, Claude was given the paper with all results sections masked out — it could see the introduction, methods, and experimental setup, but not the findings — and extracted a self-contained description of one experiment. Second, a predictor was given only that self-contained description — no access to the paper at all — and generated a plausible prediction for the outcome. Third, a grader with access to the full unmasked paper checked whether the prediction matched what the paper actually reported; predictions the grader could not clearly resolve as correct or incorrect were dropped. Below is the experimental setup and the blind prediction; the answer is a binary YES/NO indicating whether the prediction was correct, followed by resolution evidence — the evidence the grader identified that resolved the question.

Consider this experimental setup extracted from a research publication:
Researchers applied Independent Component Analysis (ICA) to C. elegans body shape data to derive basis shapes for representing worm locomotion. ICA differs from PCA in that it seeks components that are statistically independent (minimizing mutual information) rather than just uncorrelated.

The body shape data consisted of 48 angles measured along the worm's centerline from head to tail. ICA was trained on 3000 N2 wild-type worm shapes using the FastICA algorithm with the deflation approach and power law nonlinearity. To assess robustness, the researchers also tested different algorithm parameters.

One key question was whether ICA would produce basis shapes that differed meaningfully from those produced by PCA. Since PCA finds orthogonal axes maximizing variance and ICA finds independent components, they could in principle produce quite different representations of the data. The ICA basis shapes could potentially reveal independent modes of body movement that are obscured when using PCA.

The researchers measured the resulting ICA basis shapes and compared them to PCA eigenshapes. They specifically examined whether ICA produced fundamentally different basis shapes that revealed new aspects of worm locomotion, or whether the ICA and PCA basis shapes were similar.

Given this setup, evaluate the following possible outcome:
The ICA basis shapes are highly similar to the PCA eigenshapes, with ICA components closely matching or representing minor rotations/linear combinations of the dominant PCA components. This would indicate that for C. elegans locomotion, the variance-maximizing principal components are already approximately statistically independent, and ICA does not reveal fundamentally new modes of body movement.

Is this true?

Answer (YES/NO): NO